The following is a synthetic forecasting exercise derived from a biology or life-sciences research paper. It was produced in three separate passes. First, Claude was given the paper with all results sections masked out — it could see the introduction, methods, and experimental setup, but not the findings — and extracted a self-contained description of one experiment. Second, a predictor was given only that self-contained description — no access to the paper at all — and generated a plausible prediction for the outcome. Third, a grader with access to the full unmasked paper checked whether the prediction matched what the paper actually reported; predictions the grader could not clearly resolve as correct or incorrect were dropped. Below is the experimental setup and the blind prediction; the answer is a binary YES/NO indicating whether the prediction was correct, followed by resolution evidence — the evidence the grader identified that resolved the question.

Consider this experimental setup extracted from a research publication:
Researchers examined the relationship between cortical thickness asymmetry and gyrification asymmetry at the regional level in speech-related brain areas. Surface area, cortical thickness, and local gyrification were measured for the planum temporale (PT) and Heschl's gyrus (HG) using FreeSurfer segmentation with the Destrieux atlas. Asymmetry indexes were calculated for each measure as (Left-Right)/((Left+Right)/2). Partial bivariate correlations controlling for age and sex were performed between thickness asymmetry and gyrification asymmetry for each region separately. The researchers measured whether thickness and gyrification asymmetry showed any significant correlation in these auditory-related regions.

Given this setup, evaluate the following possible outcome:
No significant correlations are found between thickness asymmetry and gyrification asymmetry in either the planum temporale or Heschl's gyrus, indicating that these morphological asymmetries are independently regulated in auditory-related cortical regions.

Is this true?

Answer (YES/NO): NO